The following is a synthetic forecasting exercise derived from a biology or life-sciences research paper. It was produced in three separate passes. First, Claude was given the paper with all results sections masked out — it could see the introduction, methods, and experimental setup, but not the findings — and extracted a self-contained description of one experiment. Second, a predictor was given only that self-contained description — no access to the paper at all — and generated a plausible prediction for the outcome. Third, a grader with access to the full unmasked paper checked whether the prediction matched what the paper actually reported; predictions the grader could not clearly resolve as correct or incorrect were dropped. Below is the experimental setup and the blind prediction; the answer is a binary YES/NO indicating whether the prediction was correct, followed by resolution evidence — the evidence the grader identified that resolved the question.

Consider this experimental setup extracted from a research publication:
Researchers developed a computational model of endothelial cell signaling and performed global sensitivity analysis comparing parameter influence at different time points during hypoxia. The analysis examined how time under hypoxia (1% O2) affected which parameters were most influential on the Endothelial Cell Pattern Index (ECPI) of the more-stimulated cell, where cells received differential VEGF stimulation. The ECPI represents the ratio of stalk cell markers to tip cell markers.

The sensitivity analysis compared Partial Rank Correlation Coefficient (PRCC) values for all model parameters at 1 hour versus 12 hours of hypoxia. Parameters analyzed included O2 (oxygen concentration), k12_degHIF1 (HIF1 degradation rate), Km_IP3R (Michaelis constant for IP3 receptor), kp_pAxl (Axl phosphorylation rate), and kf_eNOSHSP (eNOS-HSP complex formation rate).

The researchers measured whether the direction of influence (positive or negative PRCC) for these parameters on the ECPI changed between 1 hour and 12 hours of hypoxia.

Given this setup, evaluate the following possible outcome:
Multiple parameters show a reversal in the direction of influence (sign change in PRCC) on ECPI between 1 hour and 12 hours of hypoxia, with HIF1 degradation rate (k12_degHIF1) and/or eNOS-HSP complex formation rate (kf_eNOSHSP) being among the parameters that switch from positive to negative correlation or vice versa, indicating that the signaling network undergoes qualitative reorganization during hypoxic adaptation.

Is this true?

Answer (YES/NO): YES